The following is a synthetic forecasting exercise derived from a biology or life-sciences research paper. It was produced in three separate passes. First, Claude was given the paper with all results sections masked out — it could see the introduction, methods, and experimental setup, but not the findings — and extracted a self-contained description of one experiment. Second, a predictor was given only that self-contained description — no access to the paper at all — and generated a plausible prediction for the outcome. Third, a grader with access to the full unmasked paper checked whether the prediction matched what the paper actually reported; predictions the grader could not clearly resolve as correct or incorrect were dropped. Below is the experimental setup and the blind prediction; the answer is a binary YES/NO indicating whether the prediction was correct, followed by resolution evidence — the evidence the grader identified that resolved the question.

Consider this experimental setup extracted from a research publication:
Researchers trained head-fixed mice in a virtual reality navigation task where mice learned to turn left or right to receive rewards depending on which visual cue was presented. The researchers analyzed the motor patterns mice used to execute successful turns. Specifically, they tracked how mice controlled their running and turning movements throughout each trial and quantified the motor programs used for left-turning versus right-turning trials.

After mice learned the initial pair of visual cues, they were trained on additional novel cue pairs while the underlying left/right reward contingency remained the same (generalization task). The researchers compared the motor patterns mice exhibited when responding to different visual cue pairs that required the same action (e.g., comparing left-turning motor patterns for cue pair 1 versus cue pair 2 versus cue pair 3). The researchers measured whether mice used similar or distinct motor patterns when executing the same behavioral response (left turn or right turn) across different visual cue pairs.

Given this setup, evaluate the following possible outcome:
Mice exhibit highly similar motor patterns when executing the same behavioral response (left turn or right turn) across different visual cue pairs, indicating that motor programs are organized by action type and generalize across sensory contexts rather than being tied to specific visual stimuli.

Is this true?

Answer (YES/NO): YES